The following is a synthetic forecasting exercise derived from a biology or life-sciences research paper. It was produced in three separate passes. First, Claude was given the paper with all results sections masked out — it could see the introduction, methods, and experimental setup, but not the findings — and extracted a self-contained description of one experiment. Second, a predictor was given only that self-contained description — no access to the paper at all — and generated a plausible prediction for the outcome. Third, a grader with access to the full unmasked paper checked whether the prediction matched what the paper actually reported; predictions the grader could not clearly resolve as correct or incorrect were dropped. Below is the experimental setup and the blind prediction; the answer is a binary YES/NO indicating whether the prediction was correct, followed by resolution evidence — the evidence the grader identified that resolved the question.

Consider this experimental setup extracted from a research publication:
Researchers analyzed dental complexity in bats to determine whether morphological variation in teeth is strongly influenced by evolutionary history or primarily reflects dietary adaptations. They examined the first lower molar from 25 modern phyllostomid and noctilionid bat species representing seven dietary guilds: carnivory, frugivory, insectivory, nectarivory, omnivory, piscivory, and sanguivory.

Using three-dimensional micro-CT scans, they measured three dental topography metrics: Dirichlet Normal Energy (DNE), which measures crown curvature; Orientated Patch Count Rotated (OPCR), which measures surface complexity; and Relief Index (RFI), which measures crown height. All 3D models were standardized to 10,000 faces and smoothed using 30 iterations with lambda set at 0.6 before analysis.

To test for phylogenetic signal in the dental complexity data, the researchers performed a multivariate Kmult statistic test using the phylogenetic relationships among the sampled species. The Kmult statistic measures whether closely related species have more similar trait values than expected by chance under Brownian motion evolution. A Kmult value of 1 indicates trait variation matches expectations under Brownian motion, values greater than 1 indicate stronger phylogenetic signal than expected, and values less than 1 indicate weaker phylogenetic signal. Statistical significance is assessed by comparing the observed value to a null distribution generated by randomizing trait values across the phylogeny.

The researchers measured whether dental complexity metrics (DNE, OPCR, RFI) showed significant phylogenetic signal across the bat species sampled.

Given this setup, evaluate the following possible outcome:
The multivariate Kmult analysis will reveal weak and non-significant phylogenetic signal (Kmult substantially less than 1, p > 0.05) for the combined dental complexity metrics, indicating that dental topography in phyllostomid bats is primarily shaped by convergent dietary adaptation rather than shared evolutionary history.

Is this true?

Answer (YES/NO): NO